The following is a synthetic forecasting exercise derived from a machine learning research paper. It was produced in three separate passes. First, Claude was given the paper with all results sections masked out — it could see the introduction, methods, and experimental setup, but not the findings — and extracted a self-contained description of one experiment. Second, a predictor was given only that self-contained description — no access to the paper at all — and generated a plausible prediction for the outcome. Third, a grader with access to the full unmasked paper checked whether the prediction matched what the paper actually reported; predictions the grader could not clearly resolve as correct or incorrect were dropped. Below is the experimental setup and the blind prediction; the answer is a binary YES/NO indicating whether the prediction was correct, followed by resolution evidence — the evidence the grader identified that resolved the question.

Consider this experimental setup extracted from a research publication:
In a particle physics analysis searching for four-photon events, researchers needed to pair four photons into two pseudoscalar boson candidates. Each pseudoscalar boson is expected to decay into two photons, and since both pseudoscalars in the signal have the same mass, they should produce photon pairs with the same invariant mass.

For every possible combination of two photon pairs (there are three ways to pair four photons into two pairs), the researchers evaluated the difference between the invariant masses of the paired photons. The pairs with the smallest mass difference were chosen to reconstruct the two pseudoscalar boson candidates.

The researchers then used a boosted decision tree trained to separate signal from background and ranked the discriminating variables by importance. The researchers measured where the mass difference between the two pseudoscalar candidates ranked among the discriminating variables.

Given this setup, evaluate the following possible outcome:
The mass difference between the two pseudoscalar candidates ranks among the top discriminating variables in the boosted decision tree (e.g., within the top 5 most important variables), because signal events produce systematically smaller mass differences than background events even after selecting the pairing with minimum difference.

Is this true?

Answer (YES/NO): YES